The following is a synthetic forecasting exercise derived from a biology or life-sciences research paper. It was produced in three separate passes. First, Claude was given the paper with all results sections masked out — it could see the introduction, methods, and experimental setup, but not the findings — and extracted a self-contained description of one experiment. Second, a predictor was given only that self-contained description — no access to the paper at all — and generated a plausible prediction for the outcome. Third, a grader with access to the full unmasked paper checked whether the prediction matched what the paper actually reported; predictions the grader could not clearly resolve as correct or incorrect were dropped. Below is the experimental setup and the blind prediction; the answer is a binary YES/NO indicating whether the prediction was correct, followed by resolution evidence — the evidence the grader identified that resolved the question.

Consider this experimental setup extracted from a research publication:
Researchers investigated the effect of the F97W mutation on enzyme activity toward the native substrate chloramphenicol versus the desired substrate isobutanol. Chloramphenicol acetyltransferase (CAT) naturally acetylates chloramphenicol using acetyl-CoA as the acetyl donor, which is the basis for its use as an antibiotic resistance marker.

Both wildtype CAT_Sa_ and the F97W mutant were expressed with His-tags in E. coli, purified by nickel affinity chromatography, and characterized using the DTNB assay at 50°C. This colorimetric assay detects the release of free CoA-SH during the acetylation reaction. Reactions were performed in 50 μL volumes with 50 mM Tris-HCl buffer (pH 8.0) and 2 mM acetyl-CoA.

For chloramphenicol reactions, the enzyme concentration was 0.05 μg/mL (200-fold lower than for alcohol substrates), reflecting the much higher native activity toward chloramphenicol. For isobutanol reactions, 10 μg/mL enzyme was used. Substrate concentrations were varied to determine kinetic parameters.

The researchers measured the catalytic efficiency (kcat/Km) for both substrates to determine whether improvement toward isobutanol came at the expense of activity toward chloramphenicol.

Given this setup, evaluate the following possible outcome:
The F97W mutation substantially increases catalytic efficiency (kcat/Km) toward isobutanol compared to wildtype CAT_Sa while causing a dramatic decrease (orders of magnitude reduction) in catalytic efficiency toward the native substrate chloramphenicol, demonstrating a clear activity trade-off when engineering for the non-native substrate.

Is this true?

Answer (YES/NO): NO